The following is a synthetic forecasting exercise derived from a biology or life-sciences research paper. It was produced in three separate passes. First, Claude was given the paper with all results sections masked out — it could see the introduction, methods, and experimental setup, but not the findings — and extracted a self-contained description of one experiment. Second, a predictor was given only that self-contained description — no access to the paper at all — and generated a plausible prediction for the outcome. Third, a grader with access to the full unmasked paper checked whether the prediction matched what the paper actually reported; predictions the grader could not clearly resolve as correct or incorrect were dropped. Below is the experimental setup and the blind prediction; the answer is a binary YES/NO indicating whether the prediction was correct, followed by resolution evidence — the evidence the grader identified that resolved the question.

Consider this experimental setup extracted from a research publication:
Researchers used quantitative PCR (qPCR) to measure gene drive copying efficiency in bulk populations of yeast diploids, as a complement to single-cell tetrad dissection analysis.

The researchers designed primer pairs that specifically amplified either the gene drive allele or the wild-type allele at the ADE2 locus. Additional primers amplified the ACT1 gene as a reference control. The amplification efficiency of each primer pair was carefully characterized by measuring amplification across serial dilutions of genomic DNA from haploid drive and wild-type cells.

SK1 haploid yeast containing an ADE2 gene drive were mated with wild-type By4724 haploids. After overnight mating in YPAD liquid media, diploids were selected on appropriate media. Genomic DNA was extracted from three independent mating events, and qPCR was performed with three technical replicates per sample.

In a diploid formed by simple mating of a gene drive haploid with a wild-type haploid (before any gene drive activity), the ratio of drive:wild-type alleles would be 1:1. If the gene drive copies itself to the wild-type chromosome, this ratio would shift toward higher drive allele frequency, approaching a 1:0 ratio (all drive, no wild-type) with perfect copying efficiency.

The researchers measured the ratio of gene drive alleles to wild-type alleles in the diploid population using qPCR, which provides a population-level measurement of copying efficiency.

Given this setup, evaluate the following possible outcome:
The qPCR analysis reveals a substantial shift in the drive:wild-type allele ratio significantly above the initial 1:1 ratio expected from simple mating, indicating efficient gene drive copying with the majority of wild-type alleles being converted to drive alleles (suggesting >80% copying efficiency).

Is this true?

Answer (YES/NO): YES